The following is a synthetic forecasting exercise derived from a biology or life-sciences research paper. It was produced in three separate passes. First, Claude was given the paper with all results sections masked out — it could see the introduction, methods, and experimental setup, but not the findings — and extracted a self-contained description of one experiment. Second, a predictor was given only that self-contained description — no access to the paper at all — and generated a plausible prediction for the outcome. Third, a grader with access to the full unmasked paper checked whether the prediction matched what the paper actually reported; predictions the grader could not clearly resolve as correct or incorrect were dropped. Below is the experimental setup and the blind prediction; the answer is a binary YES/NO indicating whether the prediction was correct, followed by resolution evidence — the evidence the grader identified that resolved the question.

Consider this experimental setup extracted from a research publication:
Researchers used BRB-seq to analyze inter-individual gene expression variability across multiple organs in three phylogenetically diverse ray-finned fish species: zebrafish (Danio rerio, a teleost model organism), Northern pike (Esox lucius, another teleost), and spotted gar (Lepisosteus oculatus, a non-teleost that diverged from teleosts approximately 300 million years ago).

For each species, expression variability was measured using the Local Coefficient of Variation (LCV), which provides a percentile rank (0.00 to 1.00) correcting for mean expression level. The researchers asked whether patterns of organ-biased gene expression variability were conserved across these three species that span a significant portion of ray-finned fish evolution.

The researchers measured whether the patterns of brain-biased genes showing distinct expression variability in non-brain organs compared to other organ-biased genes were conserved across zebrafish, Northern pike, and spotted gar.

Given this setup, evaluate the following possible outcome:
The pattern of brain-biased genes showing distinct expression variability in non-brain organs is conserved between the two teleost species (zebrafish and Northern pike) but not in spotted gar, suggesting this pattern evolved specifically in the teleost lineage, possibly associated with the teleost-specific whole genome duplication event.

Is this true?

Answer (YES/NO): NO